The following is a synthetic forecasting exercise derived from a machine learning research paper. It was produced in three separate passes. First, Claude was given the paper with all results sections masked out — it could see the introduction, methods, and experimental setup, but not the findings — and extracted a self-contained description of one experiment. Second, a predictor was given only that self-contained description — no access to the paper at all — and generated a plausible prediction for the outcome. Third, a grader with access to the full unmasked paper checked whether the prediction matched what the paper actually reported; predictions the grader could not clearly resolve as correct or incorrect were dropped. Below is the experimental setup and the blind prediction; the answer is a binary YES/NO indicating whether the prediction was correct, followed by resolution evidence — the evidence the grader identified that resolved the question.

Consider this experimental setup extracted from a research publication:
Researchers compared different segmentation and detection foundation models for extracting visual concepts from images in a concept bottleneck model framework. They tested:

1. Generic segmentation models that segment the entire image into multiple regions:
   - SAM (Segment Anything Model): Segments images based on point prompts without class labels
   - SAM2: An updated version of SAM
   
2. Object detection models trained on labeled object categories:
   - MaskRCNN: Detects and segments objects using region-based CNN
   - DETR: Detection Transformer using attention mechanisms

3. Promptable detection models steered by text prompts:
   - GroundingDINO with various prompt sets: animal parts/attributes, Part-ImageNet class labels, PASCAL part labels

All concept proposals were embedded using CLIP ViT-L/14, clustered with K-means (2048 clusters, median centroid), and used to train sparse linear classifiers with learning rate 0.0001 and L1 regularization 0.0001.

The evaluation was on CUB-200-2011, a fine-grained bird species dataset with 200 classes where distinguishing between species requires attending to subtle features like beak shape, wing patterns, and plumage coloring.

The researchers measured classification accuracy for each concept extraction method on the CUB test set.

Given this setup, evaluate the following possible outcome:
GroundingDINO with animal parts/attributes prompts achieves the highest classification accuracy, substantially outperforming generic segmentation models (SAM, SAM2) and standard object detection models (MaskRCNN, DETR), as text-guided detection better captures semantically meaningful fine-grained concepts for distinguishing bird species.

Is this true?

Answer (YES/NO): NO